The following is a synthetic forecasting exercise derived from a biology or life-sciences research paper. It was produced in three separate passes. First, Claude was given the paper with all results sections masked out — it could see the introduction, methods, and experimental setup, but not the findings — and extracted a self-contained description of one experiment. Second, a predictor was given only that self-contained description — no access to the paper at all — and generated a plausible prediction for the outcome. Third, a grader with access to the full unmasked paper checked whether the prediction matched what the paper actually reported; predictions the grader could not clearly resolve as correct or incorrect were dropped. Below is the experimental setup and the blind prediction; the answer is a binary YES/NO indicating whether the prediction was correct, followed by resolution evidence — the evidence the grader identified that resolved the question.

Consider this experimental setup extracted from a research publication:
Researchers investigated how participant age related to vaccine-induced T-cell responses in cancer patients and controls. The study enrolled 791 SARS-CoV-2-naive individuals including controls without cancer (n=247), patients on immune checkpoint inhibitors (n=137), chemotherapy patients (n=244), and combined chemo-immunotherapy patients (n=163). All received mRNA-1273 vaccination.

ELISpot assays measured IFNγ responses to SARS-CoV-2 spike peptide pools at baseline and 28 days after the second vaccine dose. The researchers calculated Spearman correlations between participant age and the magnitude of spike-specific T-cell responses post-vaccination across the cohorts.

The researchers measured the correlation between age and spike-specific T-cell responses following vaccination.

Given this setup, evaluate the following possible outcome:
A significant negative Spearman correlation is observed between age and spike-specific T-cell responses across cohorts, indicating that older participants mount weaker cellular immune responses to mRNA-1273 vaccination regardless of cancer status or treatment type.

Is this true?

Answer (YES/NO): NO